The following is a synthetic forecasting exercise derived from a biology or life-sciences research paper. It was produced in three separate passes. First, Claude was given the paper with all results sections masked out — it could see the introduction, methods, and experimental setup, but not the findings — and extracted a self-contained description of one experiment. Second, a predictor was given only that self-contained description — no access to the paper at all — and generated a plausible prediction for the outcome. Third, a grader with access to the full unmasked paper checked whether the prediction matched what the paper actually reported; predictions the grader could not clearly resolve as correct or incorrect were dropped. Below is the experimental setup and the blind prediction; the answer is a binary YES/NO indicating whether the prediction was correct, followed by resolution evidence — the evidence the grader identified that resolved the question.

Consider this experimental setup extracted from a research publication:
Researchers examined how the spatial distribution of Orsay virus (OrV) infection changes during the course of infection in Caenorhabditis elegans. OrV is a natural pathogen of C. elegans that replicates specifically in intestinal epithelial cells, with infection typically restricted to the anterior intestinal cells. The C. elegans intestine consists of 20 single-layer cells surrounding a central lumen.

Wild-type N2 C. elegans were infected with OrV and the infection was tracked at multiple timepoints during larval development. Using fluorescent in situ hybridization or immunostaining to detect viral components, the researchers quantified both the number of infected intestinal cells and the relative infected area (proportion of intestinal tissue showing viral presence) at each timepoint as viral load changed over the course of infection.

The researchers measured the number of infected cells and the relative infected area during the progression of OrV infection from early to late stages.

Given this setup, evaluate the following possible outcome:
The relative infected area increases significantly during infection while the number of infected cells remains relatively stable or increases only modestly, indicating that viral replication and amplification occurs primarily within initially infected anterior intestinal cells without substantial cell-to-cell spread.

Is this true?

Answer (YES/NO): NO